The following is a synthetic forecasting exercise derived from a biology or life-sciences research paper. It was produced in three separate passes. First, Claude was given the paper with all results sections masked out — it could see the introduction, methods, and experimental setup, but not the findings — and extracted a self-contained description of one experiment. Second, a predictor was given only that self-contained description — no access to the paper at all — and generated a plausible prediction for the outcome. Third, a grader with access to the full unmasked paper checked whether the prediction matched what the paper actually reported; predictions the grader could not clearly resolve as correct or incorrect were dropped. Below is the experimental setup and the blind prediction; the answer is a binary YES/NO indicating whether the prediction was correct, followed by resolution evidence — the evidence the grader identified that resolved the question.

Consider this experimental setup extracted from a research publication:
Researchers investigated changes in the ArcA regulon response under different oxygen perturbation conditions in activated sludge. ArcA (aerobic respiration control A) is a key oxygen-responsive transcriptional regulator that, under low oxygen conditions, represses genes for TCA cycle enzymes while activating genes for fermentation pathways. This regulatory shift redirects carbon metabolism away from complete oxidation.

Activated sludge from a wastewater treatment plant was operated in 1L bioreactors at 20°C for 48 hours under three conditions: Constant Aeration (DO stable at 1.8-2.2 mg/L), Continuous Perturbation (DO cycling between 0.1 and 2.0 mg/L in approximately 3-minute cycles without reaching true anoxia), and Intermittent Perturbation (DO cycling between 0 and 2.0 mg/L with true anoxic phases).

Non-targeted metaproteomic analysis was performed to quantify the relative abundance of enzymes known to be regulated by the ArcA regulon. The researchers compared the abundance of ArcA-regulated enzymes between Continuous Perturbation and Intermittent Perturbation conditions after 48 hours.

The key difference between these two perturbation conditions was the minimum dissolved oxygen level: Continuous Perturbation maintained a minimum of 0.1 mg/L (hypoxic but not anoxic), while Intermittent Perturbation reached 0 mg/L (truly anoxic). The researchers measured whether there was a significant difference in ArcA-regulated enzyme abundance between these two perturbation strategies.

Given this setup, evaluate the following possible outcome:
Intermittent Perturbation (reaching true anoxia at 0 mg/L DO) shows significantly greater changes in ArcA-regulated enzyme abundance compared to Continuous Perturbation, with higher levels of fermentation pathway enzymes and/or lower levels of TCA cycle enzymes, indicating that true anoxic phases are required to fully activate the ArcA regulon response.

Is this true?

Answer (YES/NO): NO